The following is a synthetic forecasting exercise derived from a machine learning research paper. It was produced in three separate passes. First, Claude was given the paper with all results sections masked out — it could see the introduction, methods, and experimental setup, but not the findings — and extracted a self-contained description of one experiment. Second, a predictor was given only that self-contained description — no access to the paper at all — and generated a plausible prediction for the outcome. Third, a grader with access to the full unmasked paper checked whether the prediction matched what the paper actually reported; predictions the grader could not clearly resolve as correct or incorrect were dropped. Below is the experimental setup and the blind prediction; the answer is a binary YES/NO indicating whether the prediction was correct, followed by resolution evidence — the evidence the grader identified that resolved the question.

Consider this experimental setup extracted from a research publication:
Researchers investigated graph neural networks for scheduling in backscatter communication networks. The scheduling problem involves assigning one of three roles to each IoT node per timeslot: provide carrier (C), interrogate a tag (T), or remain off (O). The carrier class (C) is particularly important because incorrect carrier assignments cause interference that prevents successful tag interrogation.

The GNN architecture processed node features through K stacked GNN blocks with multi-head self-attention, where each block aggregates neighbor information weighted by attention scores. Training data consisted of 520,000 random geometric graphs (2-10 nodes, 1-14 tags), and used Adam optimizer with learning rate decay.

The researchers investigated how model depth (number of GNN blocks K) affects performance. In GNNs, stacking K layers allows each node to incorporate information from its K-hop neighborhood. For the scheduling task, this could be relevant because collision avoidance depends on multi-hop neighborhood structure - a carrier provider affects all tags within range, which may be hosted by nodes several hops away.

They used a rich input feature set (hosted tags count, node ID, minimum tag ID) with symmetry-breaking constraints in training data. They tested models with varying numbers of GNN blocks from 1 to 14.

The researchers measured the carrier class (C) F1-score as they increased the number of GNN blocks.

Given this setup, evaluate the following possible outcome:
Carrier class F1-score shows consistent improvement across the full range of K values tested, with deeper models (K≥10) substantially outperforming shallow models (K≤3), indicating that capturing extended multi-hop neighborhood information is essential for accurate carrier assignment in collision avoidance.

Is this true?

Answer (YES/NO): NO